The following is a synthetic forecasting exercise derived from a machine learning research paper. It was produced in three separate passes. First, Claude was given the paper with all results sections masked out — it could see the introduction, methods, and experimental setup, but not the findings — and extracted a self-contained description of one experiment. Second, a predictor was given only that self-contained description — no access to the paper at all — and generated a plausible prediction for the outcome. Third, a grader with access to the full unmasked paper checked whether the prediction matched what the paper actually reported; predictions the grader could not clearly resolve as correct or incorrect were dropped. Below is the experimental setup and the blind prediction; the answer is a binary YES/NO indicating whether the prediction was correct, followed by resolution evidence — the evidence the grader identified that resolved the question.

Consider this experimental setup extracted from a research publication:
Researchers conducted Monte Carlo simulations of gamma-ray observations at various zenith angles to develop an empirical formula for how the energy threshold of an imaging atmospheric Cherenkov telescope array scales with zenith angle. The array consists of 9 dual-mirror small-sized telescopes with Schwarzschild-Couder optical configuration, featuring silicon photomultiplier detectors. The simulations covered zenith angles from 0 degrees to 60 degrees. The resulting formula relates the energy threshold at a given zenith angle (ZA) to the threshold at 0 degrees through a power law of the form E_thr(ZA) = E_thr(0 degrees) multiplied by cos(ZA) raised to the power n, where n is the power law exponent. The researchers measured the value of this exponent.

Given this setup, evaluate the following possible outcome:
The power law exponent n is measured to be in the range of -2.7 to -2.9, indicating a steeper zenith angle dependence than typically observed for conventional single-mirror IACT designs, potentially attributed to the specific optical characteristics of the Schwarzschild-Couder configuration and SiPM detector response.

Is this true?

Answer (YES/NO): NO